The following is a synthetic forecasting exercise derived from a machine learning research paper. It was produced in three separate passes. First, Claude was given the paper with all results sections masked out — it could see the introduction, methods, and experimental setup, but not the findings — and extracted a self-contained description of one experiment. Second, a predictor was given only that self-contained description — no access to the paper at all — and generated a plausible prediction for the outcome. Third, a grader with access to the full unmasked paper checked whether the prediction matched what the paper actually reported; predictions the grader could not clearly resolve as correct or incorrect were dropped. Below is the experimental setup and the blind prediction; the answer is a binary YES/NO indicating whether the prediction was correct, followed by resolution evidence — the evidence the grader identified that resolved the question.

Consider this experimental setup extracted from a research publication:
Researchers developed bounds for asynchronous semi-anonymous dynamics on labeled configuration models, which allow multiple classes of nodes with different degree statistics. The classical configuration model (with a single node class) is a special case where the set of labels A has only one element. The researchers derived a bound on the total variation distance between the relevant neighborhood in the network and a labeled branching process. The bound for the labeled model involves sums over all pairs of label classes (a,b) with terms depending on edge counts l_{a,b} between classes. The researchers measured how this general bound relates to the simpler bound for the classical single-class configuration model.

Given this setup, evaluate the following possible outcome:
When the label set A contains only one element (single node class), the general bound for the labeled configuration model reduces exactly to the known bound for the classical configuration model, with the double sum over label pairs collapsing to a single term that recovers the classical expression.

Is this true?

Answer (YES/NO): YES